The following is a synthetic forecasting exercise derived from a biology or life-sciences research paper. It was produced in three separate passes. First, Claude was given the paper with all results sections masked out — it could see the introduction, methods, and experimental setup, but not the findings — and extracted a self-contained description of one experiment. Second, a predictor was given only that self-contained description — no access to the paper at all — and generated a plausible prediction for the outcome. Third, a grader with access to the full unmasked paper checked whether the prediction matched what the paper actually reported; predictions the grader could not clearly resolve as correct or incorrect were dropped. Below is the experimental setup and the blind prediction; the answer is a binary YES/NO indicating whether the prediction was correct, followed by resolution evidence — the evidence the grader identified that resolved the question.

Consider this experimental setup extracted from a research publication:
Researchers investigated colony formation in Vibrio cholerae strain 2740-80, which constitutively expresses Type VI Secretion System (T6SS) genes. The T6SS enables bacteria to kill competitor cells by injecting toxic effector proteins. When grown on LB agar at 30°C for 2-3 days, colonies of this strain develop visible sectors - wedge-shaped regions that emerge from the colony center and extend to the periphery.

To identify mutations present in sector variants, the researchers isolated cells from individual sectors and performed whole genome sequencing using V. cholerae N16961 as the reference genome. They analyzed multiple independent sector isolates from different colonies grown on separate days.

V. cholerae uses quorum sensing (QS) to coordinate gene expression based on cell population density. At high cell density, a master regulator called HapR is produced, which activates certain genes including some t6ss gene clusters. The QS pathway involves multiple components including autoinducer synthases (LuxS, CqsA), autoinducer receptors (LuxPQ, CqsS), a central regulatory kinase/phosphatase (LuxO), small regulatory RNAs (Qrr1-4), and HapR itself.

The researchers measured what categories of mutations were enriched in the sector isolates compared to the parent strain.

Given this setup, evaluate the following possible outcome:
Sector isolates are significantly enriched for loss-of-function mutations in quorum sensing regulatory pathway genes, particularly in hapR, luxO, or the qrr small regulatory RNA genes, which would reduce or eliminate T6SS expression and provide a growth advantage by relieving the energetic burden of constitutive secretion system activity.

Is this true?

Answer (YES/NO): NO